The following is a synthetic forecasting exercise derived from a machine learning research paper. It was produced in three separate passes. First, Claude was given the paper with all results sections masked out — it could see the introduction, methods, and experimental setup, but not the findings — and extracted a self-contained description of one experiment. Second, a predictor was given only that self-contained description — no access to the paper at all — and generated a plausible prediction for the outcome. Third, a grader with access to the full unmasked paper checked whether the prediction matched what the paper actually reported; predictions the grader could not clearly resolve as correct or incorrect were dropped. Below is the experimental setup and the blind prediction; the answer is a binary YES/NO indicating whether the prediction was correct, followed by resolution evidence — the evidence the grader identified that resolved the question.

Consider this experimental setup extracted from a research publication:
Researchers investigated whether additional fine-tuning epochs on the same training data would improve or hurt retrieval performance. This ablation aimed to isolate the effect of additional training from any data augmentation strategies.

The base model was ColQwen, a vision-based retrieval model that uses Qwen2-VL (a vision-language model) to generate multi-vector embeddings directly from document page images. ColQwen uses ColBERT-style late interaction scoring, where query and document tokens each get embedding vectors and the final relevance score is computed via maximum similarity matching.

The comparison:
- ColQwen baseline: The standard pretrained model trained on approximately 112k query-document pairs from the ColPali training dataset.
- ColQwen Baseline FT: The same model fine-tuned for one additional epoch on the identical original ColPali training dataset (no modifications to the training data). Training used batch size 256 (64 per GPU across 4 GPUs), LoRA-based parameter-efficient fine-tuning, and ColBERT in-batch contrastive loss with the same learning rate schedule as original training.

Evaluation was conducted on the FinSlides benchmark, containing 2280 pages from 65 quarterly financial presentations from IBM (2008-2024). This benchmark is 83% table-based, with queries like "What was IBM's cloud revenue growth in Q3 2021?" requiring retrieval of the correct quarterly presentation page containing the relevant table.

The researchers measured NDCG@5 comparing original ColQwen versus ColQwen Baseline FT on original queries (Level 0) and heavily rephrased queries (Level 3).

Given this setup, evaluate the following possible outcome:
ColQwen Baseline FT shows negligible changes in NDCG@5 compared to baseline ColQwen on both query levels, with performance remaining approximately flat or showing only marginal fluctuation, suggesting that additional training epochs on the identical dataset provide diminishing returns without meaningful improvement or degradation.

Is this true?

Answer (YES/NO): NO